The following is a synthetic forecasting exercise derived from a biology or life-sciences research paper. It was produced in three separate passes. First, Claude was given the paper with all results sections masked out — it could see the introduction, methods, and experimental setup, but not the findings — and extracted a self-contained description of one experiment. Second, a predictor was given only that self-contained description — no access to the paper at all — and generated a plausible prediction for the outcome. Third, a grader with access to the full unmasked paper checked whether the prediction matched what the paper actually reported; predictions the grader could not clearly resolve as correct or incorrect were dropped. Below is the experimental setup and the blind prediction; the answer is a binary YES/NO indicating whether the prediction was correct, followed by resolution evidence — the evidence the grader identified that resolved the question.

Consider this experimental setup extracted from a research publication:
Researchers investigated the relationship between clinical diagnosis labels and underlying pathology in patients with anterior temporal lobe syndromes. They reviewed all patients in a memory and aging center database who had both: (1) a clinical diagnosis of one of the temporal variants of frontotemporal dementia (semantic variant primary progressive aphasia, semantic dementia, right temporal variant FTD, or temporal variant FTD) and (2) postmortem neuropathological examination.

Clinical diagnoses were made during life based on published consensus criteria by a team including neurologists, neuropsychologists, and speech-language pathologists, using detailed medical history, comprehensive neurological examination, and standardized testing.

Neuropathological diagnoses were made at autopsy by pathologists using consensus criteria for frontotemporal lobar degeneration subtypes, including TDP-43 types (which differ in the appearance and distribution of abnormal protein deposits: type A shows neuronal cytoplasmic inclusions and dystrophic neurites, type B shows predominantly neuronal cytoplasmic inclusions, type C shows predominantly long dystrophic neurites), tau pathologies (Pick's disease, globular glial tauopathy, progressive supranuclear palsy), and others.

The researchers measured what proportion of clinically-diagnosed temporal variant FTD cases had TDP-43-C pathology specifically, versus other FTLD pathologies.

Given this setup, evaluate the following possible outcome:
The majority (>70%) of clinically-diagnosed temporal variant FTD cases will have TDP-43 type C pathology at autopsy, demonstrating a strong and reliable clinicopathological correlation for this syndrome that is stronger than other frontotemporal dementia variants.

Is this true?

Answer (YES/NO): YES